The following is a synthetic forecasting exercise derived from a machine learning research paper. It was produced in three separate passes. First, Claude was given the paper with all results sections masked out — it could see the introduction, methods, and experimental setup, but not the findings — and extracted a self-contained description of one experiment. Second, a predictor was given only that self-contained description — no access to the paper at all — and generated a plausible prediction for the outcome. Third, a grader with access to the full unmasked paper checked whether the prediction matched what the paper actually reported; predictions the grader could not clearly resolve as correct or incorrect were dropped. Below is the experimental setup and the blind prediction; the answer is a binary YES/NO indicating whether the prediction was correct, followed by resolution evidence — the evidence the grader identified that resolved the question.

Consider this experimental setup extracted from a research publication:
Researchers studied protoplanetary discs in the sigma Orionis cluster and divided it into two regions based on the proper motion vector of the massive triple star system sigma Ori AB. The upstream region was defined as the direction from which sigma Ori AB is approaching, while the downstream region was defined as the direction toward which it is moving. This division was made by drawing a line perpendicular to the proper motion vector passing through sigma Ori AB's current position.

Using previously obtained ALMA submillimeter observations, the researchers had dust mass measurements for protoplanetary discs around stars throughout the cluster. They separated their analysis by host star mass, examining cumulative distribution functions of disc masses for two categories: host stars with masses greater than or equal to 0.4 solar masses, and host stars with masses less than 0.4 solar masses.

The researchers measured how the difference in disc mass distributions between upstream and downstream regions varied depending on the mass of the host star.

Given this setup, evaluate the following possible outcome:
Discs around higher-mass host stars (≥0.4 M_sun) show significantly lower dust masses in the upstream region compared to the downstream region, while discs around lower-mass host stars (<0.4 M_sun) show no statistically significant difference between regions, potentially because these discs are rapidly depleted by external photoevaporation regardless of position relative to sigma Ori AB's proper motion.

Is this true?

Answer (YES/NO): NO